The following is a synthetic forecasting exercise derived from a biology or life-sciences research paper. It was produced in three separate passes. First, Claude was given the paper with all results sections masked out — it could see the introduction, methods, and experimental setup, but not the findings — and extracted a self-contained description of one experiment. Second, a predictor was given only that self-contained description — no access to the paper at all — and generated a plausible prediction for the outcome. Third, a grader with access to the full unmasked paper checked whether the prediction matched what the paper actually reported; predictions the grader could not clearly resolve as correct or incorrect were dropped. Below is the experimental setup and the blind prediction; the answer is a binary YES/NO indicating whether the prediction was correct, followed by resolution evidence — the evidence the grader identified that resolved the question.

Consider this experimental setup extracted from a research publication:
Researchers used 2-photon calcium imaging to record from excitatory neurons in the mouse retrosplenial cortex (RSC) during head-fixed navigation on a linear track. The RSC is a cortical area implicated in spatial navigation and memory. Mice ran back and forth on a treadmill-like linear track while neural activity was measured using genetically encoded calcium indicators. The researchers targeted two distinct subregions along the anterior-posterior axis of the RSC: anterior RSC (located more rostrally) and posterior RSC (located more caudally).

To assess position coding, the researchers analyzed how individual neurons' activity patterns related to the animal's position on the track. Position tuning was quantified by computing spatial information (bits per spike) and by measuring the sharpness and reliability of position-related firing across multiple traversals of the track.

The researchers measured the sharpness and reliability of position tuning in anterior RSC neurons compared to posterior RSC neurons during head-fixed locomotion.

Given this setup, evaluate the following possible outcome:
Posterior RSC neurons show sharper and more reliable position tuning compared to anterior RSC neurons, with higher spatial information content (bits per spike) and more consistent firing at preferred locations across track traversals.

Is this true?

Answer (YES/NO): NO